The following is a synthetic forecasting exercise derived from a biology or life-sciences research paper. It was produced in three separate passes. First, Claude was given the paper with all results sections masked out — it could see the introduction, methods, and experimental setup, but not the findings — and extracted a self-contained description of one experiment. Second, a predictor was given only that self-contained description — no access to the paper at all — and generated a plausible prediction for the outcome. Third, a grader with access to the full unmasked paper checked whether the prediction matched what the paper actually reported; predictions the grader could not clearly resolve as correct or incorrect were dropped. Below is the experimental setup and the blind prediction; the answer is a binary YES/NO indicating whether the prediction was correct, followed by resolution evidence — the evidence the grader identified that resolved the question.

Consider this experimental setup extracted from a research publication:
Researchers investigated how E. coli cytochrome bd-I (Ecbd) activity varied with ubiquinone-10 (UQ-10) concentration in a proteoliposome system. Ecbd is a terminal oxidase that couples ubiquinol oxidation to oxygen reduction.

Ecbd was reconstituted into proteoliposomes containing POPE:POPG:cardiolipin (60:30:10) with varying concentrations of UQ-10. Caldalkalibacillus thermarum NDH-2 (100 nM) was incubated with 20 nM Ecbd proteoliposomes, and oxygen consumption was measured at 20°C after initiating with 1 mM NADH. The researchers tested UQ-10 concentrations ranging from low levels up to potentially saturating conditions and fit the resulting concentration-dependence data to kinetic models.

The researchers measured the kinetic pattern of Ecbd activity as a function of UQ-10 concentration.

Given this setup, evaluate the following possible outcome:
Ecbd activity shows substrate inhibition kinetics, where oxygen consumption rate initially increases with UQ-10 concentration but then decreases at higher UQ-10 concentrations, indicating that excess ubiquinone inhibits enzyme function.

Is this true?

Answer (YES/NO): NO